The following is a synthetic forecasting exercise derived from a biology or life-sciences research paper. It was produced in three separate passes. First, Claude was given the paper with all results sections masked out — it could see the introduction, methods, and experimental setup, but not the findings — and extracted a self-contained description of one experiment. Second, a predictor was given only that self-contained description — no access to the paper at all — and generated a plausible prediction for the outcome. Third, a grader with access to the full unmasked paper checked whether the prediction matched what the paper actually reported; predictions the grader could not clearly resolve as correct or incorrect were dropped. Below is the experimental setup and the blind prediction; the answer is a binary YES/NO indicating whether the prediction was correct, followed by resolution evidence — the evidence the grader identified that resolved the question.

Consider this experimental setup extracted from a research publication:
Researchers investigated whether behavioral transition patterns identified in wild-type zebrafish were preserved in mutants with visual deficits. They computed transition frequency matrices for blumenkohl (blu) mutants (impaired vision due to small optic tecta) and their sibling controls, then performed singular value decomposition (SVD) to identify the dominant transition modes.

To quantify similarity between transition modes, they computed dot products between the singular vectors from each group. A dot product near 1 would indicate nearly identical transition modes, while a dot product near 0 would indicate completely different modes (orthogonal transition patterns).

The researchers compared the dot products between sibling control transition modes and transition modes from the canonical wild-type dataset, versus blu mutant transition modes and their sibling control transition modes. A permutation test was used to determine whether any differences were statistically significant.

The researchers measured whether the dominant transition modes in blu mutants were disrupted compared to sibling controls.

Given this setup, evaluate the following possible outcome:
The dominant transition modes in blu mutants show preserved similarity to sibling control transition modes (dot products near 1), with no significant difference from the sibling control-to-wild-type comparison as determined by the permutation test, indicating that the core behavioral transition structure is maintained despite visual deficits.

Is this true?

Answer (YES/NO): NO